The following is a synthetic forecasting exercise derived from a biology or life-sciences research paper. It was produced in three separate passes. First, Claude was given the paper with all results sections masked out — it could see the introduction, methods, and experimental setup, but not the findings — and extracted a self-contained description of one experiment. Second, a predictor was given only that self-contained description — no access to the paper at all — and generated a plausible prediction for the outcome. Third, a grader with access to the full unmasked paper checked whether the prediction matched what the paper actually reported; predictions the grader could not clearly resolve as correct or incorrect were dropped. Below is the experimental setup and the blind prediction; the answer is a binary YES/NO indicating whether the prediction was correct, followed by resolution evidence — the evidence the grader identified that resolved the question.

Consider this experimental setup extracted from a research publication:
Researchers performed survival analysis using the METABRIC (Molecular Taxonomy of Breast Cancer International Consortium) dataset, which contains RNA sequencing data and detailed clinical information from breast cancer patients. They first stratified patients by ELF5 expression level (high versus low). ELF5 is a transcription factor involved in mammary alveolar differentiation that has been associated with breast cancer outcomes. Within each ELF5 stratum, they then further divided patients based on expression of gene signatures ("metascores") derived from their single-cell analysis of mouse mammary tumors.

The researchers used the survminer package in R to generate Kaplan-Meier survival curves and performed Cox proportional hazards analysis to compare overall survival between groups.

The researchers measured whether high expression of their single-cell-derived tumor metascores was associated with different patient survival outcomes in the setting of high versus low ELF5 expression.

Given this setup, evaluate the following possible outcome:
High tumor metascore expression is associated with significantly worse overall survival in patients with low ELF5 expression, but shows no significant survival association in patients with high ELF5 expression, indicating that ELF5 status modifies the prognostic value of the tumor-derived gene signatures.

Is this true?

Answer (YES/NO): NO